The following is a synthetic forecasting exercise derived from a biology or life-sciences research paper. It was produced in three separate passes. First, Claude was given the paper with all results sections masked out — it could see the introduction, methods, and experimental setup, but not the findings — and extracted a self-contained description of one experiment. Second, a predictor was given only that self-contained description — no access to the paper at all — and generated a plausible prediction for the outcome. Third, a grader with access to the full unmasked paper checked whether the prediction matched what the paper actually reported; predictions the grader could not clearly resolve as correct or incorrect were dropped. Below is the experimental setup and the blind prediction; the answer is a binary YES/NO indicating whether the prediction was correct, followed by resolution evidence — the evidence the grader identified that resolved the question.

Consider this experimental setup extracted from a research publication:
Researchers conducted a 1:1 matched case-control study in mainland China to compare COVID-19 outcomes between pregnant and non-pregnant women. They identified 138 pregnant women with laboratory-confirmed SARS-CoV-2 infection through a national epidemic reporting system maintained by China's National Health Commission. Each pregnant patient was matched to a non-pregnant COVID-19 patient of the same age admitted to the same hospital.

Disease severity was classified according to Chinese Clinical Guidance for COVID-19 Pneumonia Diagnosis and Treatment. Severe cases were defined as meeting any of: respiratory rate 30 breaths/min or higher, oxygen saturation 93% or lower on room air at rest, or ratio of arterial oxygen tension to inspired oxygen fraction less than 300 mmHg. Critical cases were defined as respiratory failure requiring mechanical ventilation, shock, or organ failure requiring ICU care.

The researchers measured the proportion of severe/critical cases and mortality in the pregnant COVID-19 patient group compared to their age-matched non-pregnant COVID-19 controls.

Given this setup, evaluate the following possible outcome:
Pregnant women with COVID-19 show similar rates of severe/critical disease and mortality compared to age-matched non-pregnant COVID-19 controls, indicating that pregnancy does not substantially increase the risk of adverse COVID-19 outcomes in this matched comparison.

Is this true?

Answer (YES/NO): YES